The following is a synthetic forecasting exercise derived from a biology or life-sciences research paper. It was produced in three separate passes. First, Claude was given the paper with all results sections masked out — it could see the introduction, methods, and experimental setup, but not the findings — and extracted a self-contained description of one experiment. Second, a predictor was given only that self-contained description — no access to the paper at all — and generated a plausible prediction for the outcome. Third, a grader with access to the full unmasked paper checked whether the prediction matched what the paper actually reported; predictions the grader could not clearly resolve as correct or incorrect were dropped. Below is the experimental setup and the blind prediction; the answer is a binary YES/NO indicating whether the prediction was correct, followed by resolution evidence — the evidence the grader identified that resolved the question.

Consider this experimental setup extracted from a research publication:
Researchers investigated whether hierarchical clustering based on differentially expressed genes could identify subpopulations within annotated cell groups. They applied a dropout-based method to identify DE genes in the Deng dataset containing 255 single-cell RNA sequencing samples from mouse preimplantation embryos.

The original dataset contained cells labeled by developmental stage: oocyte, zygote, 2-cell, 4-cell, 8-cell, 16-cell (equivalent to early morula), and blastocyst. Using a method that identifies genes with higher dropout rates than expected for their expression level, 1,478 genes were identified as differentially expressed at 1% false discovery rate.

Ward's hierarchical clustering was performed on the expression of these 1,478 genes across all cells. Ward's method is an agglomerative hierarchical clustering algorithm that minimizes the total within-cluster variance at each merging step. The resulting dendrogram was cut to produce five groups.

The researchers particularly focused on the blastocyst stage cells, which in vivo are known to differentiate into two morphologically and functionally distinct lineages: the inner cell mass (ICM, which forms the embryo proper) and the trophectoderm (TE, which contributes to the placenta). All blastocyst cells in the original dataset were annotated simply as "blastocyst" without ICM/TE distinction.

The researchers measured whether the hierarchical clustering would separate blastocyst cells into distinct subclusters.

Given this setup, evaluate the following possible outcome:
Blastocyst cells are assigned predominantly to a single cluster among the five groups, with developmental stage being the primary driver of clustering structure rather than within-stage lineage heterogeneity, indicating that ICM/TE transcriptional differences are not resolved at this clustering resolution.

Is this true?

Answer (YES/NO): NO